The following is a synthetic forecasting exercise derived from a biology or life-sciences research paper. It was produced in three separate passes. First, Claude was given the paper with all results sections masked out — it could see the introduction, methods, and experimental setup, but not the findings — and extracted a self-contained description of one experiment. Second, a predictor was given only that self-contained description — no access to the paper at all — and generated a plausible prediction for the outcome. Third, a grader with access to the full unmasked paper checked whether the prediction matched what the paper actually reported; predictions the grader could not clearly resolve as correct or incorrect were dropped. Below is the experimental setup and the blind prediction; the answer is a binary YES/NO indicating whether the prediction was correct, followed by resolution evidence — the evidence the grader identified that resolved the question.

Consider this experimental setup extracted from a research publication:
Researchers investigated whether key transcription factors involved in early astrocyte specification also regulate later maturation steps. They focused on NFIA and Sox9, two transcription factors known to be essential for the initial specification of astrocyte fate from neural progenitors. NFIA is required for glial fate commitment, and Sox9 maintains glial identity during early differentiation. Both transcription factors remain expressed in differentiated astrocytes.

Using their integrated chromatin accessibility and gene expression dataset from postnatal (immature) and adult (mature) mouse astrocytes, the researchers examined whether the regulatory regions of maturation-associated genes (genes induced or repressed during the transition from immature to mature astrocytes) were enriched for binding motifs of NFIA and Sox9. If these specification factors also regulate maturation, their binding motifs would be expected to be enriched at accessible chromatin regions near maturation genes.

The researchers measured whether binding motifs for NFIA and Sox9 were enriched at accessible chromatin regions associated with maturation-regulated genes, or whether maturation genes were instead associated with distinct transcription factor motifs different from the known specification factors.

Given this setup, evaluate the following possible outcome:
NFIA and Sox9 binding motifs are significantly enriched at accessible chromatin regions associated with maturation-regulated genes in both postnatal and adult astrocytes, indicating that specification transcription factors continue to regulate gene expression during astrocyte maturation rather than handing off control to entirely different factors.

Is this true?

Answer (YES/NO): NO